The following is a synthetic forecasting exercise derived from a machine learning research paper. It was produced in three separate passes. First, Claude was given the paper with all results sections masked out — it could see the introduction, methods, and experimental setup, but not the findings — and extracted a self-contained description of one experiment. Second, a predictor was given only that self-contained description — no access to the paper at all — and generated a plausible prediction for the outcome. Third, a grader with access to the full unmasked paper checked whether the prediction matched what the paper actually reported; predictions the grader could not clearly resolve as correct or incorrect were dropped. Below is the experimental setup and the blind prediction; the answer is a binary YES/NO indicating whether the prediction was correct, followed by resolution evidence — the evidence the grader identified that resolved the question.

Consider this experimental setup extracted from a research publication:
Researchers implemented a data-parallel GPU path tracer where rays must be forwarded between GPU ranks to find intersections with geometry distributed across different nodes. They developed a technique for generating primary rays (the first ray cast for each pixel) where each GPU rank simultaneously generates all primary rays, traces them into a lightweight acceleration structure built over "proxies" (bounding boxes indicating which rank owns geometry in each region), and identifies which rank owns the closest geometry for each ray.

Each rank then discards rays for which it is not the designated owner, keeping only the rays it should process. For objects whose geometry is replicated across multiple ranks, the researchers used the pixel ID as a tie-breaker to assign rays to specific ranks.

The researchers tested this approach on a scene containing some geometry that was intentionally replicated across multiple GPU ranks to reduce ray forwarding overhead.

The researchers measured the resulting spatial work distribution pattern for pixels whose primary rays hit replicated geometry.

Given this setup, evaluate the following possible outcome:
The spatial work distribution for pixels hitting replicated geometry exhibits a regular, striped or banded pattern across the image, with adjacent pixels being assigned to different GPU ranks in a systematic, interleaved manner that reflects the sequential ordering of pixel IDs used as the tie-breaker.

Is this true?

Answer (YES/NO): NO